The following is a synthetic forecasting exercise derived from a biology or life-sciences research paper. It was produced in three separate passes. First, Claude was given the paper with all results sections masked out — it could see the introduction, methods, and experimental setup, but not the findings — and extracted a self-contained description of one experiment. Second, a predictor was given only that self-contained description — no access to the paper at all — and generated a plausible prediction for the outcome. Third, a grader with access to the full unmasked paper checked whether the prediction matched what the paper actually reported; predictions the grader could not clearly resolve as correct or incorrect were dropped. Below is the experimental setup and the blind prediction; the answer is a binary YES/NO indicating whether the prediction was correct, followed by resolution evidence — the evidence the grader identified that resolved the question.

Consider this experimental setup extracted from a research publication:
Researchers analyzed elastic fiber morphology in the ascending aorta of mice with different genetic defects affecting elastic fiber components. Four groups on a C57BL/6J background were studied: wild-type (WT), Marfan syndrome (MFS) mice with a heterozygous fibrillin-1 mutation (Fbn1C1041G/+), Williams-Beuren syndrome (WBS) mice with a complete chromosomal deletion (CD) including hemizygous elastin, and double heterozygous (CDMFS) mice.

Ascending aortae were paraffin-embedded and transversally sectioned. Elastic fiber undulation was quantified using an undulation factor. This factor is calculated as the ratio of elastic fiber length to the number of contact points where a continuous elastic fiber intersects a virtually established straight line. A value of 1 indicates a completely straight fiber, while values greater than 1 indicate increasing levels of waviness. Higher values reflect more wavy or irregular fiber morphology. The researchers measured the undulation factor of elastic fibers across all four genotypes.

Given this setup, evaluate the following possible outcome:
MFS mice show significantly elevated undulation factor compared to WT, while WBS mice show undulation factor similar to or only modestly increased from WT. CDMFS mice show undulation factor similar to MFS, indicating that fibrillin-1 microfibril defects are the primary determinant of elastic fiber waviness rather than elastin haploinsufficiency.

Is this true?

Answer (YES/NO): YES